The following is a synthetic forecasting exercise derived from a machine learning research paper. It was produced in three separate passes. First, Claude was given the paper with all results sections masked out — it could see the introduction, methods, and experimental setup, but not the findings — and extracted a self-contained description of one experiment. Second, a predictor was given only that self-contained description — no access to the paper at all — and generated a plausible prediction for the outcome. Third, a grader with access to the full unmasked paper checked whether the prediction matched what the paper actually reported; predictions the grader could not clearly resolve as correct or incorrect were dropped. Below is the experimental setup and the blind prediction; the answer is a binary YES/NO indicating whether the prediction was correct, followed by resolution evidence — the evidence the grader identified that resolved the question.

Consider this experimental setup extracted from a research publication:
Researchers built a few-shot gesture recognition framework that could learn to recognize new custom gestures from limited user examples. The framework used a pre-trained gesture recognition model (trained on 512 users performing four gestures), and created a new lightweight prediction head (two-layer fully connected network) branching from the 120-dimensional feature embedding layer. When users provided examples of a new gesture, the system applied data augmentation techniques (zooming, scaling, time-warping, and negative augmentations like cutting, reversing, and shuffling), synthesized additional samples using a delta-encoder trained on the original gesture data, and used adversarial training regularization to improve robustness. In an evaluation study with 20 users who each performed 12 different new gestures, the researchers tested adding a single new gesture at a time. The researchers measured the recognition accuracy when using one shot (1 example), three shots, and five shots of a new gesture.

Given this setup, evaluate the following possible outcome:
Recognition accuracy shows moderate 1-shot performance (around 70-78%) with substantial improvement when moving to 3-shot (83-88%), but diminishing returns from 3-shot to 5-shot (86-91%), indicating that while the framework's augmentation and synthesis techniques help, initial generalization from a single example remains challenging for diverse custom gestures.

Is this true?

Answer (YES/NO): NO